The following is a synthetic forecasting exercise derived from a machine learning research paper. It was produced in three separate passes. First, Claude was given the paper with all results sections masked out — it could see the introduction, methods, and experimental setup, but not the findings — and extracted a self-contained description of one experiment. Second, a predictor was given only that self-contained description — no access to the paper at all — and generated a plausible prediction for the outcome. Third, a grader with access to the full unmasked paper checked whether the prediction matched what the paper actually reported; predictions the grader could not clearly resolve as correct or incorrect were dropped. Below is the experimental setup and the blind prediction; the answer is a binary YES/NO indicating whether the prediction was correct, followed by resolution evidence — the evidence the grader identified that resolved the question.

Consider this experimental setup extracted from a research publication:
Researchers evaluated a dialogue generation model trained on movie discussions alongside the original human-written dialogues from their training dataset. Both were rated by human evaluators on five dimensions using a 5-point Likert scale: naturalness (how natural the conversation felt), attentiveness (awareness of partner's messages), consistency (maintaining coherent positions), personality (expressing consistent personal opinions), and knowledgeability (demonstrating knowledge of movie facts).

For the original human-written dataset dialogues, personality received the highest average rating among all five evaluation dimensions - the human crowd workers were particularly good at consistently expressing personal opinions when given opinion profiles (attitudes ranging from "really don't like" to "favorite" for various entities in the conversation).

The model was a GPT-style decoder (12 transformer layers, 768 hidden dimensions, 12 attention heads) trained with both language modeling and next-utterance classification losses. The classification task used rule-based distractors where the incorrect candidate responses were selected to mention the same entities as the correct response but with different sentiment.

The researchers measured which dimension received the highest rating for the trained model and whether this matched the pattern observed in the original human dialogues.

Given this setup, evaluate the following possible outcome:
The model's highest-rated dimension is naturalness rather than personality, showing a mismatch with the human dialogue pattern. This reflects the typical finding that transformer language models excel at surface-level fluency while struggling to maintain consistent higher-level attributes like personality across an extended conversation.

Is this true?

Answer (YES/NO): YES